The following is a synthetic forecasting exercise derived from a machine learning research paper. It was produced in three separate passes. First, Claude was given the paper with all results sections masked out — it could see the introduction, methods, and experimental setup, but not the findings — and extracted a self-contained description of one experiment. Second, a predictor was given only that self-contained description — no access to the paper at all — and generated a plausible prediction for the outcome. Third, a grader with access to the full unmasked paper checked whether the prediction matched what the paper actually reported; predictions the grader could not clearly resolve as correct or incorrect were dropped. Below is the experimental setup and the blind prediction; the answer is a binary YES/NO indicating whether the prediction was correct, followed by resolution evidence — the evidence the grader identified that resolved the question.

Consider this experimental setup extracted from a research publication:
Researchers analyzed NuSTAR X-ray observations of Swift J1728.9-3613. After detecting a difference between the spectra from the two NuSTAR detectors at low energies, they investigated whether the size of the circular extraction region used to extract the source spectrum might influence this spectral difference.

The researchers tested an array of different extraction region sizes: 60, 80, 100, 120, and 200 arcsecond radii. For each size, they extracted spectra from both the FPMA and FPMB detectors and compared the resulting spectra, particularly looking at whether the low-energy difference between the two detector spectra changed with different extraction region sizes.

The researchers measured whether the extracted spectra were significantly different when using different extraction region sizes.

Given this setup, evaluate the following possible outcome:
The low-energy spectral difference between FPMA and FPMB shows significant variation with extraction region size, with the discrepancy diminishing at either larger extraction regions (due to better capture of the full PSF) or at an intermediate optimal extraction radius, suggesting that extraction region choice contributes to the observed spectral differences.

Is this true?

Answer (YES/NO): NO